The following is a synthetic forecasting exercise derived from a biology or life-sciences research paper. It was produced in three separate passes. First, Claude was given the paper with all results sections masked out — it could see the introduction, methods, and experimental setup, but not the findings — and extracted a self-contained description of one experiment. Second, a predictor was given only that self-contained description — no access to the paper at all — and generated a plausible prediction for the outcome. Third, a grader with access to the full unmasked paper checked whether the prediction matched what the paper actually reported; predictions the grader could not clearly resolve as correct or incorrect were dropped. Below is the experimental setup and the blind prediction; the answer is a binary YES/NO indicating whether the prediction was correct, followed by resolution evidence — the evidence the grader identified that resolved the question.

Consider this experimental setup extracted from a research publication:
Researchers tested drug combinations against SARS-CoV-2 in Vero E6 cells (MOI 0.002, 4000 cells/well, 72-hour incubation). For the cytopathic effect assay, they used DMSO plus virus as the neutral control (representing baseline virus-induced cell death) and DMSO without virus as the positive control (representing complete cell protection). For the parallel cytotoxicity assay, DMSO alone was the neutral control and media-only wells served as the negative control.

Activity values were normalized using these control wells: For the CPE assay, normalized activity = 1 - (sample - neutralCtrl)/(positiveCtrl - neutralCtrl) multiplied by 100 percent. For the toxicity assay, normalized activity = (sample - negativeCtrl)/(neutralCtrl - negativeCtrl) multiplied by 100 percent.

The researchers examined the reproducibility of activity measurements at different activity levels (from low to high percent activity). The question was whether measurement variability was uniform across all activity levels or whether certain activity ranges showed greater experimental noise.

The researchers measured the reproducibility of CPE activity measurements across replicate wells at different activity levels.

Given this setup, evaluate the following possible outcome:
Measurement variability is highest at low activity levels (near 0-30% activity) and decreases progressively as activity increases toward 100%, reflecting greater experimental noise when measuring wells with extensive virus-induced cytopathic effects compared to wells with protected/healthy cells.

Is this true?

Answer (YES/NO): NO